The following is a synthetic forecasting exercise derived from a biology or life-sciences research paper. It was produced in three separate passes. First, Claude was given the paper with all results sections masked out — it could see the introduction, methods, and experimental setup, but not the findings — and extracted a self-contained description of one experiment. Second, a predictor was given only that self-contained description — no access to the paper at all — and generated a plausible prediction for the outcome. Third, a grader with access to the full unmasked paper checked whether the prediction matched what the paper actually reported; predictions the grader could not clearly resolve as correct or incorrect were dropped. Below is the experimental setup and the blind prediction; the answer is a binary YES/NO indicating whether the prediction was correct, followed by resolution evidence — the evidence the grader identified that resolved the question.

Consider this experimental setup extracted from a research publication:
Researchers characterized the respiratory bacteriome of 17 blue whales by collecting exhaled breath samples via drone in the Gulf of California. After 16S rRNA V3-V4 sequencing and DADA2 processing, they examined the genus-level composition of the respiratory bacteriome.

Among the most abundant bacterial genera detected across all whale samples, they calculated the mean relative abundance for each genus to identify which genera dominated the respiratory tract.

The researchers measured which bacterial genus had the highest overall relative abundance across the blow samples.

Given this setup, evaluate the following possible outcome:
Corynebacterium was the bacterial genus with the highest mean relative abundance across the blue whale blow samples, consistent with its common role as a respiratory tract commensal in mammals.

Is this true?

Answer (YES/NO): NO